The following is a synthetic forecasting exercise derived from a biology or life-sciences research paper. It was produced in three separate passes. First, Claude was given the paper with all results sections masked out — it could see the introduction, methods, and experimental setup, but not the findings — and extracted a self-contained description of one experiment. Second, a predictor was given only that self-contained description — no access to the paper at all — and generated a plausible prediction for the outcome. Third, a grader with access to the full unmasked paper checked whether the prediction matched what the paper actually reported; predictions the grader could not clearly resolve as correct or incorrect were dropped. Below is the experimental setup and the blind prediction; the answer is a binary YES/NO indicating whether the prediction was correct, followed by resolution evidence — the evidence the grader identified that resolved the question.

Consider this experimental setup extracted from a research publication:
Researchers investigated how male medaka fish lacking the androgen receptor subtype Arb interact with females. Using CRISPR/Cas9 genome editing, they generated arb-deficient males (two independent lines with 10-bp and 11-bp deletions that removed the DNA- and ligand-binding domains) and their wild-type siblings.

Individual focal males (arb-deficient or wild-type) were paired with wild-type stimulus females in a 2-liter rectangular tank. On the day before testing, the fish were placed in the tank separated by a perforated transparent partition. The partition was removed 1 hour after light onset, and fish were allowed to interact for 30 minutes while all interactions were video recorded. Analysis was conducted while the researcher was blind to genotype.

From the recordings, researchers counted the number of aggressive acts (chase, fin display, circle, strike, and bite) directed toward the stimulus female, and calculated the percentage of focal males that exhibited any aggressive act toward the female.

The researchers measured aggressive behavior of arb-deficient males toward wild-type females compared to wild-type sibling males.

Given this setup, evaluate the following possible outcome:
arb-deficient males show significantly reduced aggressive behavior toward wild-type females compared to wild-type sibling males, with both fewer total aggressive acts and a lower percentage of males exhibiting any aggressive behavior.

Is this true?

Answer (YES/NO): NO